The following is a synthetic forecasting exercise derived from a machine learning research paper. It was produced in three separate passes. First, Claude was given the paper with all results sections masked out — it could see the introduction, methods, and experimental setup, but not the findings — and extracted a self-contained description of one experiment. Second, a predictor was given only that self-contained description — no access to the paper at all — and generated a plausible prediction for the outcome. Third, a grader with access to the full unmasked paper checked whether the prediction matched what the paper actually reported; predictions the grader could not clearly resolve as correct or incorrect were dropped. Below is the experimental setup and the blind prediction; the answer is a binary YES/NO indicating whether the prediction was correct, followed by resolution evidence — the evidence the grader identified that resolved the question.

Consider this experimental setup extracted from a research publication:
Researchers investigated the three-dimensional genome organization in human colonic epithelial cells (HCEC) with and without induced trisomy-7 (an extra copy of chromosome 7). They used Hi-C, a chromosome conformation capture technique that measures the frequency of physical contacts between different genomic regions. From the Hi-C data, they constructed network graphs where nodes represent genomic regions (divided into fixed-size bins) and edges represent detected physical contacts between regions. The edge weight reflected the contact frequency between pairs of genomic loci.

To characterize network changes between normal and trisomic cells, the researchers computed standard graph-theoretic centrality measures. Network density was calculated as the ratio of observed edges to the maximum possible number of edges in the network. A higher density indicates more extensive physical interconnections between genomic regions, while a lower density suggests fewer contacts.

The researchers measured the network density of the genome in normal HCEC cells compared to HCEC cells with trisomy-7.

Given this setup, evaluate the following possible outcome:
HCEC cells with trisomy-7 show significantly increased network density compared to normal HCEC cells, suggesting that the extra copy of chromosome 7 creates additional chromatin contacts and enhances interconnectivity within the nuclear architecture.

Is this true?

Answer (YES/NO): YES